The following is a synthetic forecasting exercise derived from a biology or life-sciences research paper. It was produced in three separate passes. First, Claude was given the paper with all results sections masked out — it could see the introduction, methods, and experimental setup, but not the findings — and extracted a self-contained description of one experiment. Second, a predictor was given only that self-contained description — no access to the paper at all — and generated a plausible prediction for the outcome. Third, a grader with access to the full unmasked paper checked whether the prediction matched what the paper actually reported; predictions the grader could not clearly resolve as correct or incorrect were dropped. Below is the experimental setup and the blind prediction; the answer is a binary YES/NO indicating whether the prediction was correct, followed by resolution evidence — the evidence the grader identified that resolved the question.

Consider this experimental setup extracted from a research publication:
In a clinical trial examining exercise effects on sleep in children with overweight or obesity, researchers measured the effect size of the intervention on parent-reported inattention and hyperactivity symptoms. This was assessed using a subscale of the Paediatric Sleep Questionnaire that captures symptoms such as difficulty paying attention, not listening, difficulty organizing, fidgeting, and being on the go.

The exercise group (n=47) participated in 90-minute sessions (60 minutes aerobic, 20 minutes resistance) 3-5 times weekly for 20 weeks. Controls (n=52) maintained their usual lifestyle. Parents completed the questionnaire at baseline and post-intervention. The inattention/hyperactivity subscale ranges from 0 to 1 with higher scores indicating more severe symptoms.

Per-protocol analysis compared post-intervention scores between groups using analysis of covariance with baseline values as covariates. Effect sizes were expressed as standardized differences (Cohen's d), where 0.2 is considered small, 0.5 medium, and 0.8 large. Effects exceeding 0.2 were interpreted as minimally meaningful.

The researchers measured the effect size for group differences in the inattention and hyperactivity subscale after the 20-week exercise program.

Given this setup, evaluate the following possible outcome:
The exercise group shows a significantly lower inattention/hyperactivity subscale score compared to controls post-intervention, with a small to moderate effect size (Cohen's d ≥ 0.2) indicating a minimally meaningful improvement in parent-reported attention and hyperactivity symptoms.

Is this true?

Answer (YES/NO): NO